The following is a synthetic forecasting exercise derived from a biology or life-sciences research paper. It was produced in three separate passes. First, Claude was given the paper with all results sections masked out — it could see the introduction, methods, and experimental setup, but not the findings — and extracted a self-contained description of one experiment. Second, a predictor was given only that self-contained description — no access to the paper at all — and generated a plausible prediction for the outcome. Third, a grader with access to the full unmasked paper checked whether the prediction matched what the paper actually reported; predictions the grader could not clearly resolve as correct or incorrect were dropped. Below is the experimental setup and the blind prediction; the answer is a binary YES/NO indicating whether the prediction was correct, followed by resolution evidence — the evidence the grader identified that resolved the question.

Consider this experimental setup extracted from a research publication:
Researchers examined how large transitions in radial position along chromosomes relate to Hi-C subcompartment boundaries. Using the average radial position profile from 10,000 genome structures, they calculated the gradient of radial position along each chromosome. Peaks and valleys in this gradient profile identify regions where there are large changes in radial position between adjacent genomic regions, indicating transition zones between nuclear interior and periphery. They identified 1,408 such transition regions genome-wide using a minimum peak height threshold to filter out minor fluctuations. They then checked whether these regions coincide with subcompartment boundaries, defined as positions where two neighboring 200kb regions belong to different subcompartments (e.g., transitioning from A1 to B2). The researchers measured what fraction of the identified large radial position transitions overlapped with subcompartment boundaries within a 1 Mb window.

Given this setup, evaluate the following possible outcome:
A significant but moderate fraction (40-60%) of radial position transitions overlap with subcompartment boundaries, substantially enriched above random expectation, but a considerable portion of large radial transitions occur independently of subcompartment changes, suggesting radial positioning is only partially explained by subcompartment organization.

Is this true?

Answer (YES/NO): NO